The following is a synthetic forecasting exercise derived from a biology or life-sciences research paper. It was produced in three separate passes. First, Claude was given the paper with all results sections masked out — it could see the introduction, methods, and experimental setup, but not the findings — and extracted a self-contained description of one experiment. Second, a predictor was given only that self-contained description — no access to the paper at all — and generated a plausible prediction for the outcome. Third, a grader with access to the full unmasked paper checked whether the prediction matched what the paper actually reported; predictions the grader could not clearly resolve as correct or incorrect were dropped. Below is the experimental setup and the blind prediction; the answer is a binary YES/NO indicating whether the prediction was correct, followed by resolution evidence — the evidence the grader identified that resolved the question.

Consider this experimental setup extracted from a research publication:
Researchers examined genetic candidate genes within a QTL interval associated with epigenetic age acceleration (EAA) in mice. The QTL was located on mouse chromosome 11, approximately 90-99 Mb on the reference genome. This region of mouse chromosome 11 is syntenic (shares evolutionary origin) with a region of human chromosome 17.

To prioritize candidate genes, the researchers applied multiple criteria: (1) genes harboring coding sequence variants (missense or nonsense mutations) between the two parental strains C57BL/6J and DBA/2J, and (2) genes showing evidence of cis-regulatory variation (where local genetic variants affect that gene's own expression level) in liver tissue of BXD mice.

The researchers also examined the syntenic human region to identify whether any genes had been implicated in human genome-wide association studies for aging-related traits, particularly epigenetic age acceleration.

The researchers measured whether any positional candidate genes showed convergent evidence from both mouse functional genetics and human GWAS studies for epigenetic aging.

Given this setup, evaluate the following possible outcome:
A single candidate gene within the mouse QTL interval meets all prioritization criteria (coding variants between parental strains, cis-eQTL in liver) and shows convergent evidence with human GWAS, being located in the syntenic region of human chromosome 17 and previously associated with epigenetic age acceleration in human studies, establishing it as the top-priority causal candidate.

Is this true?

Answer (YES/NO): NO